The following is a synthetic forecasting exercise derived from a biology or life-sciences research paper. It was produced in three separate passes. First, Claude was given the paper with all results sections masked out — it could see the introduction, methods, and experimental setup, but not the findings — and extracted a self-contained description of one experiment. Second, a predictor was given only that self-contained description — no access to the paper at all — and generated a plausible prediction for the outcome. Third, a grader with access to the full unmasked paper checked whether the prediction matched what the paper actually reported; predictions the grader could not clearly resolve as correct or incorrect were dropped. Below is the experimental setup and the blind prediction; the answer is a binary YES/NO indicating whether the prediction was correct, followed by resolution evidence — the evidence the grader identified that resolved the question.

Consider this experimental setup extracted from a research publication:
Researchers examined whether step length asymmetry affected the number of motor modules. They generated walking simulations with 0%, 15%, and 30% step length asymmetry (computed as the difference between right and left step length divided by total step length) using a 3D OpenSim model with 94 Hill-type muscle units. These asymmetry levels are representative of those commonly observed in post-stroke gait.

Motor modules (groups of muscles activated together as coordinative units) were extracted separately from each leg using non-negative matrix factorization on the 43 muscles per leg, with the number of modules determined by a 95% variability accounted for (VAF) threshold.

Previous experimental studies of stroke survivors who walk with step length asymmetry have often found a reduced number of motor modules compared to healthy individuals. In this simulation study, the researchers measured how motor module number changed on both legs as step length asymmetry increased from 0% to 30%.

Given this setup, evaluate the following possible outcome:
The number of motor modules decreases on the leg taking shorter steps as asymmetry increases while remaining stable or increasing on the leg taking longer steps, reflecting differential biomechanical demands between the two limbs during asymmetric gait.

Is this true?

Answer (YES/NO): NO